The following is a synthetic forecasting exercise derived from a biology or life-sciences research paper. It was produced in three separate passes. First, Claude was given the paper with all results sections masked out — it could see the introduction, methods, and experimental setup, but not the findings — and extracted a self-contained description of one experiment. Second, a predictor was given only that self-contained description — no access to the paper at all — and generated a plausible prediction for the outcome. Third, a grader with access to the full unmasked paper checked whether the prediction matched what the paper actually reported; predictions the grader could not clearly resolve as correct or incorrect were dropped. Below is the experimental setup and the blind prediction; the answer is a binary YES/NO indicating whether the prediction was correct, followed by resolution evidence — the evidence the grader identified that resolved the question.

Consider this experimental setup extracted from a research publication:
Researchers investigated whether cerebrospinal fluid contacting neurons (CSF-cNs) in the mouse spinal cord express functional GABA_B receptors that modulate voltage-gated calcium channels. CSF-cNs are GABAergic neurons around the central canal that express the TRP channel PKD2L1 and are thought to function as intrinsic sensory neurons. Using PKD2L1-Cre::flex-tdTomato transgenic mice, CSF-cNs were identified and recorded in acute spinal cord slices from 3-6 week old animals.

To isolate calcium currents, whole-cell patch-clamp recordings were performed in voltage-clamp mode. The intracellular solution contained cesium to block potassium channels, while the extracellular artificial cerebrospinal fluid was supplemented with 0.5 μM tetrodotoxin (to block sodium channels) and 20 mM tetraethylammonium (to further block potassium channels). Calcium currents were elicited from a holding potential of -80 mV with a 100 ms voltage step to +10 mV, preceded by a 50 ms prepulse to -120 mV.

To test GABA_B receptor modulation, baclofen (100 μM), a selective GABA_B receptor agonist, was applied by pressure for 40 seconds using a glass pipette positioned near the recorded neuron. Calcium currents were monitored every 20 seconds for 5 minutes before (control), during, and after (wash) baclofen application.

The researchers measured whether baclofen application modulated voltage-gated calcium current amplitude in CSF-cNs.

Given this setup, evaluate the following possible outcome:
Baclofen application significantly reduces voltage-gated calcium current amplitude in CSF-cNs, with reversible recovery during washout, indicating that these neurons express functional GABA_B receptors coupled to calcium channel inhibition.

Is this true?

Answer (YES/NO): YES